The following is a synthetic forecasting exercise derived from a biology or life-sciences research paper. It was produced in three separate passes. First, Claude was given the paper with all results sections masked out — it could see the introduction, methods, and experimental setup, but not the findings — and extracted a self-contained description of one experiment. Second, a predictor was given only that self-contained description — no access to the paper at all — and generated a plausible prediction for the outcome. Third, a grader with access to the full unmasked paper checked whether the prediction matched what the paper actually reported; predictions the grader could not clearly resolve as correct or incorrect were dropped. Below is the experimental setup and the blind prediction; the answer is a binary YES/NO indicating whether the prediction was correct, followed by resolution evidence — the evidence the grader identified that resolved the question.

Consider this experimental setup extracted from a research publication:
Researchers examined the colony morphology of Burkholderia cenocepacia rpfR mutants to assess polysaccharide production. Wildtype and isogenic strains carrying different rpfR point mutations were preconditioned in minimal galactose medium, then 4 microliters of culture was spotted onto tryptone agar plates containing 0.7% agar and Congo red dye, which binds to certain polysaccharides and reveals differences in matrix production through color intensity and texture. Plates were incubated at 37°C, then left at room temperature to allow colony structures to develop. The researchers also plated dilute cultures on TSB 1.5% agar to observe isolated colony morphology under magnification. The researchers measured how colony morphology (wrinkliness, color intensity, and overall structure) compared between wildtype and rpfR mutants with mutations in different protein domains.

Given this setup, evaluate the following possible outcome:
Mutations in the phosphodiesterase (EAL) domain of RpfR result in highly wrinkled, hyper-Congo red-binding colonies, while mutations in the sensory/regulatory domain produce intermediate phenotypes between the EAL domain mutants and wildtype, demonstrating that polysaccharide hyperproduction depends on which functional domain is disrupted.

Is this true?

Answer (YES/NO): NO